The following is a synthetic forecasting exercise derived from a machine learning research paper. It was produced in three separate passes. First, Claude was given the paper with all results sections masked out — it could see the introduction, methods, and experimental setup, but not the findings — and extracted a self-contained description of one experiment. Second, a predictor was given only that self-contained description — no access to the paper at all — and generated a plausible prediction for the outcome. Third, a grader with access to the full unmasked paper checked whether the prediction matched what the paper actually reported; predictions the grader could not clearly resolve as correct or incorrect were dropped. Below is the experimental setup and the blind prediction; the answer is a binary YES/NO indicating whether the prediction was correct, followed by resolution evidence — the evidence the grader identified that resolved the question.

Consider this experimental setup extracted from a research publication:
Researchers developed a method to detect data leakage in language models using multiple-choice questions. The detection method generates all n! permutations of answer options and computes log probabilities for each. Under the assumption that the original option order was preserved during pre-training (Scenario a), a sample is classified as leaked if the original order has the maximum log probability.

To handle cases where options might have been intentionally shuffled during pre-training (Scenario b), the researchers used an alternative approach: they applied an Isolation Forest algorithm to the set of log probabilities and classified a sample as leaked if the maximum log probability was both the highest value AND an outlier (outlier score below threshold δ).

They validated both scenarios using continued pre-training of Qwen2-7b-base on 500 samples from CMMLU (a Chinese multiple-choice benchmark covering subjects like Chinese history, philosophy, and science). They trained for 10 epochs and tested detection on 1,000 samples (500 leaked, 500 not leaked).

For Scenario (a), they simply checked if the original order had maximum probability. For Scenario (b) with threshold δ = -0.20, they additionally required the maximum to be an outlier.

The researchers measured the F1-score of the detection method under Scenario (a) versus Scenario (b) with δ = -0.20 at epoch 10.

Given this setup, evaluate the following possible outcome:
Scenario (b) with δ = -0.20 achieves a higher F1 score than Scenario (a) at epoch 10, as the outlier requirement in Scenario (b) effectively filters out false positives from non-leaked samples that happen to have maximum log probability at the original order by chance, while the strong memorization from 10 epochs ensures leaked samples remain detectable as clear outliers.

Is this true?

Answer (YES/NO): NO